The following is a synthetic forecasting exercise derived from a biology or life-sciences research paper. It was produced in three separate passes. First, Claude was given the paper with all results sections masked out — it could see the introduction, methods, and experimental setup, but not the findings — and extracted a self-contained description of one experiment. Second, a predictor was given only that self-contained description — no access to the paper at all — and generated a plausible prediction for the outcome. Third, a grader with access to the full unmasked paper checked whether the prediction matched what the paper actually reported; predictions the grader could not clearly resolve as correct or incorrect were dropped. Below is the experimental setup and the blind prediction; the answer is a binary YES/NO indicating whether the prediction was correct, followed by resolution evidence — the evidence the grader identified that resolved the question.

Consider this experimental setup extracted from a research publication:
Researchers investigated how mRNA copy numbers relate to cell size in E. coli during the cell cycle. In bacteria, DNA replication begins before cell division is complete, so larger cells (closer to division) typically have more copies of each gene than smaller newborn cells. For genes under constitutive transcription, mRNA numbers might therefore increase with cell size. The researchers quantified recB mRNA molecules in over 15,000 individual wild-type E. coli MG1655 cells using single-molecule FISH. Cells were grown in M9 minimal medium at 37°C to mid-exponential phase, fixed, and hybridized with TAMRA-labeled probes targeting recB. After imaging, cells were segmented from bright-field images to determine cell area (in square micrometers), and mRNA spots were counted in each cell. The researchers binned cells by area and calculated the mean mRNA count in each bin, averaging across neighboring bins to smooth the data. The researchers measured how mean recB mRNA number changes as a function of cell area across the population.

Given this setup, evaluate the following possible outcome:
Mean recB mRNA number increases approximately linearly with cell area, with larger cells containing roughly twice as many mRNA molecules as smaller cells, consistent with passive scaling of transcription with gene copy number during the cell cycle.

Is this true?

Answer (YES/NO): NO